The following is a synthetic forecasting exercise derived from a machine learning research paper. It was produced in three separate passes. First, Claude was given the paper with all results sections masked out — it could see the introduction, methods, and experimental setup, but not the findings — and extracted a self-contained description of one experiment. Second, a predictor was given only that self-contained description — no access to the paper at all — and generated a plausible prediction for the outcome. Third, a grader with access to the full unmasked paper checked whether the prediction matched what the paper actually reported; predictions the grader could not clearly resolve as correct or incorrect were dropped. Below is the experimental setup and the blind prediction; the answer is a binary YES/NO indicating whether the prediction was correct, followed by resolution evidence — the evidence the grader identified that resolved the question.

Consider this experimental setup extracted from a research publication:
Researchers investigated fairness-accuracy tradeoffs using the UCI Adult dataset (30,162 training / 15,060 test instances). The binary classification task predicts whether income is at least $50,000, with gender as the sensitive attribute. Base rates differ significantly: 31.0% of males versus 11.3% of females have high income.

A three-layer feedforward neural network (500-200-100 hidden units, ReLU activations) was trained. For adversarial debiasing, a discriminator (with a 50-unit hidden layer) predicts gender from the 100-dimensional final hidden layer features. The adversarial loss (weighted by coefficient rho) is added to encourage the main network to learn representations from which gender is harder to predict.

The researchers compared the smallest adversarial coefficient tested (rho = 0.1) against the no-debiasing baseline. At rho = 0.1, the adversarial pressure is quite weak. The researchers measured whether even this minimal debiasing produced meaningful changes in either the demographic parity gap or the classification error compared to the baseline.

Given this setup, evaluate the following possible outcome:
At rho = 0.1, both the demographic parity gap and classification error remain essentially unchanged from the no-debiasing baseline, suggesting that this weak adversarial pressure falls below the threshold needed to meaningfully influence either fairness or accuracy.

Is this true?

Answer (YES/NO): YES